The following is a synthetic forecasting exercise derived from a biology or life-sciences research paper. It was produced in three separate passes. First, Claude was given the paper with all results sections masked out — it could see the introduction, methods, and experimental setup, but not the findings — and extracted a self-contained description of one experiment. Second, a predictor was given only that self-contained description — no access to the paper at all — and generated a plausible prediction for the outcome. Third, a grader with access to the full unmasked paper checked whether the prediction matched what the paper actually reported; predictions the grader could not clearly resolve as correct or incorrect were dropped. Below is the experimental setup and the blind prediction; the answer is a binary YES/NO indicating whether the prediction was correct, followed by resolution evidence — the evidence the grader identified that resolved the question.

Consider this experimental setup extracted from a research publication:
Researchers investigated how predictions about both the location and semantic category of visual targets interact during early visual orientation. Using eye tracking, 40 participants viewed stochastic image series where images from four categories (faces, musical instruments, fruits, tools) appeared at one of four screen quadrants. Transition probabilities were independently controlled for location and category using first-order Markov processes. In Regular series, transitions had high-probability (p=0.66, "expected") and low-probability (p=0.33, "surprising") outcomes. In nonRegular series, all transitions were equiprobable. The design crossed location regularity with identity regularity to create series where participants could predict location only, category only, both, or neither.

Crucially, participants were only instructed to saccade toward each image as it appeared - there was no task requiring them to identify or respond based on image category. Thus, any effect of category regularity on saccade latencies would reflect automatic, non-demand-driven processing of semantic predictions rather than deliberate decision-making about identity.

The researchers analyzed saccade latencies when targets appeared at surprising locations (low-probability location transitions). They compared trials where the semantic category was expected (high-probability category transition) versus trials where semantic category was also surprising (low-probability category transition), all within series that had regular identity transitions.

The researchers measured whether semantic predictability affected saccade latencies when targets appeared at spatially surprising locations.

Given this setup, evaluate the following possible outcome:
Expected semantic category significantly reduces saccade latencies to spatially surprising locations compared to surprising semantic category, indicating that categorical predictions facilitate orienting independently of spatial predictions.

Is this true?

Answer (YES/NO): NO